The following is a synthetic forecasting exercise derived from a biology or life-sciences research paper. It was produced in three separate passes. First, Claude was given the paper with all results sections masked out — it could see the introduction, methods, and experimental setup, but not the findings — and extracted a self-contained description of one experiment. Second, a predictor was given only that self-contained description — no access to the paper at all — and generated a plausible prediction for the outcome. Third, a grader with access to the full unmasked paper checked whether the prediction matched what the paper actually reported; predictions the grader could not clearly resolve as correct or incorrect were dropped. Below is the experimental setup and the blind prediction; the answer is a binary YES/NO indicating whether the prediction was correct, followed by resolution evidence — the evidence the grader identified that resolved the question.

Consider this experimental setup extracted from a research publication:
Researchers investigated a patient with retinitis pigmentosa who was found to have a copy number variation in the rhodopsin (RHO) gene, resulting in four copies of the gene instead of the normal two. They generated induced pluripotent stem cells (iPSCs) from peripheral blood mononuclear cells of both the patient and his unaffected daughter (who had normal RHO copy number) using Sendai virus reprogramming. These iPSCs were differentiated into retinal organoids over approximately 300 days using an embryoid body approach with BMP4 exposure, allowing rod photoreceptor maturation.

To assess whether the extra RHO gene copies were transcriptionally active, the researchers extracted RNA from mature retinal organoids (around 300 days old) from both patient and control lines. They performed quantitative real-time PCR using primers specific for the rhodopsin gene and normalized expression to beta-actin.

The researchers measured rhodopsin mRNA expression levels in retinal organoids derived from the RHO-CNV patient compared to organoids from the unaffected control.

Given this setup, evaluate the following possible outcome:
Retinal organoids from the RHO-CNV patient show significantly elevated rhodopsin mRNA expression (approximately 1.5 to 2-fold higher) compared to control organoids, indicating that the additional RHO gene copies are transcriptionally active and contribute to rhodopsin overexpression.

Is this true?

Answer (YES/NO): NO